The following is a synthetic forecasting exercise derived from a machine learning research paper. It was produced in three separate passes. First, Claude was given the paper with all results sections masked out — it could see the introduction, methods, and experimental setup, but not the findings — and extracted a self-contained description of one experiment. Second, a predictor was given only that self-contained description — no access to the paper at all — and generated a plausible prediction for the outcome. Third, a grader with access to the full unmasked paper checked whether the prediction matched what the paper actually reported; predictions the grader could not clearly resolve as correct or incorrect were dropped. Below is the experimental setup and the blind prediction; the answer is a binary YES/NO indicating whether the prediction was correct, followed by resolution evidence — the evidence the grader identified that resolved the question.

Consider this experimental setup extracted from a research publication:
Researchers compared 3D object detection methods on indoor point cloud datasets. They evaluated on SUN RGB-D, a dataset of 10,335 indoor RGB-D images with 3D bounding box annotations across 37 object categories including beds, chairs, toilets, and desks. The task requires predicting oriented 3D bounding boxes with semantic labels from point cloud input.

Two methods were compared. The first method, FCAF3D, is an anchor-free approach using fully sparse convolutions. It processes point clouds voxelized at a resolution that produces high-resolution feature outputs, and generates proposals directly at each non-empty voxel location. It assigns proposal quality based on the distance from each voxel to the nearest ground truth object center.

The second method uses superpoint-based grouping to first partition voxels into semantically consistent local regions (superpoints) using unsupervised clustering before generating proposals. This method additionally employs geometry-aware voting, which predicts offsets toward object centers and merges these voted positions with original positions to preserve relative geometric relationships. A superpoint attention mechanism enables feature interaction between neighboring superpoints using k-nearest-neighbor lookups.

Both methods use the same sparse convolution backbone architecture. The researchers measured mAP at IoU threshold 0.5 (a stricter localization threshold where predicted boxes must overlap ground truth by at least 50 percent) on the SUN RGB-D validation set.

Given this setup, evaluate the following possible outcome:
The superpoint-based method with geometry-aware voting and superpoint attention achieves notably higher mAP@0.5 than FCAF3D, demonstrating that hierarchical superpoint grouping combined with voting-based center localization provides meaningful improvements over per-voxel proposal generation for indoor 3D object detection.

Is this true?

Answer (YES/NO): NO